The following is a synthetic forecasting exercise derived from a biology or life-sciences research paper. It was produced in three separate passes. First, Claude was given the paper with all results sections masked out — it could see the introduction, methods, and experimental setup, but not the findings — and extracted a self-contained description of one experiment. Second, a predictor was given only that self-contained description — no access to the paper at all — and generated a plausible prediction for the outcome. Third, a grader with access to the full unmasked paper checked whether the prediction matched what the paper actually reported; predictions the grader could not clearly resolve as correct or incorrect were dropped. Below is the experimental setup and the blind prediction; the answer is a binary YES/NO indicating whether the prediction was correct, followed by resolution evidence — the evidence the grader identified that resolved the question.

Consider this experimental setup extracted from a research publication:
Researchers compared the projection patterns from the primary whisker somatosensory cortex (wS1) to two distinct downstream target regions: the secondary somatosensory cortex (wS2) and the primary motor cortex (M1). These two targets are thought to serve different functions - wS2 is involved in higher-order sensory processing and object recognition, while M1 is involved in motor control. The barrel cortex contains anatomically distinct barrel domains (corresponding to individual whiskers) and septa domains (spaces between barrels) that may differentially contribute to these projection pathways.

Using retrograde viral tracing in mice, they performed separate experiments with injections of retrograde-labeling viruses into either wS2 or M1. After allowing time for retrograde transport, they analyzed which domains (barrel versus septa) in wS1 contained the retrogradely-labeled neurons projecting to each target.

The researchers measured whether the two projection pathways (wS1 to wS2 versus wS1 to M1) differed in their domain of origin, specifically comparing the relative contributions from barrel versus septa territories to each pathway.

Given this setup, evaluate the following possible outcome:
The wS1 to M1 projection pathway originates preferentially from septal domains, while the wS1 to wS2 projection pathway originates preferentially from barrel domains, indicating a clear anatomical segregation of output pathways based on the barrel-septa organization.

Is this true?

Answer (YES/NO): NO